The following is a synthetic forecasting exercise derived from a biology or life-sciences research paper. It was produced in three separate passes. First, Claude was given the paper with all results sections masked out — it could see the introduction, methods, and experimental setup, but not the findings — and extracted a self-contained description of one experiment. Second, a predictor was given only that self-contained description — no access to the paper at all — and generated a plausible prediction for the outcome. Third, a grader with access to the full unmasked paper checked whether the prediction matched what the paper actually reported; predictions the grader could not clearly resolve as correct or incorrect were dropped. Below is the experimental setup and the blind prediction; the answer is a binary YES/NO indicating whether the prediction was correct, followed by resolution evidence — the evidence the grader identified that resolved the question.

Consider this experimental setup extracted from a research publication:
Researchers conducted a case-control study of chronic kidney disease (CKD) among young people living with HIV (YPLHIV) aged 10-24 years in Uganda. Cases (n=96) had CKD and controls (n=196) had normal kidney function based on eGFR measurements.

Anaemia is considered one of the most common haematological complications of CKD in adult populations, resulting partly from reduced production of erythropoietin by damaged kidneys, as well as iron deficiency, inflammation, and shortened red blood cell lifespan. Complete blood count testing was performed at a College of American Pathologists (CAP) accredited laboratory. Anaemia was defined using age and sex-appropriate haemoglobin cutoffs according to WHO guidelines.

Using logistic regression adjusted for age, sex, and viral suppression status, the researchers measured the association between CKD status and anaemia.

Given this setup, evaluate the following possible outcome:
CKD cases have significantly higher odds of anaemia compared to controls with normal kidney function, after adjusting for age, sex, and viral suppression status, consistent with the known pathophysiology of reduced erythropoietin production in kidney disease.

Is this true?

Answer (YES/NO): NO